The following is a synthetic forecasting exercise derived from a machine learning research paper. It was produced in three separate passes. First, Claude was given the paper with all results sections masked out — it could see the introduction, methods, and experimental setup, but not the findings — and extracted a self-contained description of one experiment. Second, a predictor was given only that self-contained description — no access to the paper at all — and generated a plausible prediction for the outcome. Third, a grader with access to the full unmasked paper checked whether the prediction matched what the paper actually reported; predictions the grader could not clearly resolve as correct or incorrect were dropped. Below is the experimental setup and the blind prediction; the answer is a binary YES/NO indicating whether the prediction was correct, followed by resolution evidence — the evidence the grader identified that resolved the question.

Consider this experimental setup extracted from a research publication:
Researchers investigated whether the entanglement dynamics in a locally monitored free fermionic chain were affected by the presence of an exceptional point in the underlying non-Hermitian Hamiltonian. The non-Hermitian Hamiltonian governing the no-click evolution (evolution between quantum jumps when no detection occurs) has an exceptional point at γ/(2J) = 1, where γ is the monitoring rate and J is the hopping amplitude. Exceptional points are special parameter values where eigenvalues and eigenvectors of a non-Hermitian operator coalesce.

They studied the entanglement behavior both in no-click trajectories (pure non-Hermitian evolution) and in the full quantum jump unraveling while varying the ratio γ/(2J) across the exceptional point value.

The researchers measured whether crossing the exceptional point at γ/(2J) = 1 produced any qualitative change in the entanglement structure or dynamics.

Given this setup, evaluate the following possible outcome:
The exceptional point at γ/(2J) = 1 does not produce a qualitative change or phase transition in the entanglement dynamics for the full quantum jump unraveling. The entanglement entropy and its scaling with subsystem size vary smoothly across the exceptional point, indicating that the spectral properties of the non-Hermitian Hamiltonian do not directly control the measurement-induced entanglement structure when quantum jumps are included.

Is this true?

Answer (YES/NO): YES